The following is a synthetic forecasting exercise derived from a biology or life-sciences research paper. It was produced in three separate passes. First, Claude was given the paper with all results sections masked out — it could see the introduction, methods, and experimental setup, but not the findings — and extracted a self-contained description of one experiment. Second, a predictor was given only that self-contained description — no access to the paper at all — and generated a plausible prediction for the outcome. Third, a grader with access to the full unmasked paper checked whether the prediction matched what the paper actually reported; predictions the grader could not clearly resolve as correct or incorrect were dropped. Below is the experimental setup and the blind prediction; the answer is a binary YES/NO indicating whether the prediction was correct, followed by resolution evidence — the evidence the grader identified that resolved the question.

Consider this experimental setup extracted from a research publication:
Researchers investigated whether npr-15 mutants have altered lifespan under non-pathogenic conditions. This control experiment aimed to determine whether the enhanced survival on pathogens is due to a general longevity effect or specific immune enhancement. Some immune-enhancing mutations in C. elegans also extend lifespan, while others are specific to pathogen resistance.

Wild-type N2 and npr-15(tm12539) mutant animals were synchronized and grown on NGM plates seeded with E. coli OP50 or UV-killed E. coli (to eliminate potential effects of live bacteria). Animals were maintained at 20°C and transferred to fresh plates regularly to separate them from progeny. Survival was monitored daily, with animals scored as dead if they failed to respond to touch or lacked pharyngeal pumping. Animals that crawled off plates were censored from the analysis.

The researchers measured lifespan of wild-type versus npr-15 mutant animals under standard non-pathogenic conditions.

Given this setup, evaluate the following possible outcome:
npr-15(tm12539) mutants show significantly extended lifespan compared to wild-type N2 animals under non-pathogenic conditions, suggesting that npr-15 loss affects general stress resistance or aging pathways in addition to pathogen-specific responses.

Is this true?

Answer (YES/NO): NO